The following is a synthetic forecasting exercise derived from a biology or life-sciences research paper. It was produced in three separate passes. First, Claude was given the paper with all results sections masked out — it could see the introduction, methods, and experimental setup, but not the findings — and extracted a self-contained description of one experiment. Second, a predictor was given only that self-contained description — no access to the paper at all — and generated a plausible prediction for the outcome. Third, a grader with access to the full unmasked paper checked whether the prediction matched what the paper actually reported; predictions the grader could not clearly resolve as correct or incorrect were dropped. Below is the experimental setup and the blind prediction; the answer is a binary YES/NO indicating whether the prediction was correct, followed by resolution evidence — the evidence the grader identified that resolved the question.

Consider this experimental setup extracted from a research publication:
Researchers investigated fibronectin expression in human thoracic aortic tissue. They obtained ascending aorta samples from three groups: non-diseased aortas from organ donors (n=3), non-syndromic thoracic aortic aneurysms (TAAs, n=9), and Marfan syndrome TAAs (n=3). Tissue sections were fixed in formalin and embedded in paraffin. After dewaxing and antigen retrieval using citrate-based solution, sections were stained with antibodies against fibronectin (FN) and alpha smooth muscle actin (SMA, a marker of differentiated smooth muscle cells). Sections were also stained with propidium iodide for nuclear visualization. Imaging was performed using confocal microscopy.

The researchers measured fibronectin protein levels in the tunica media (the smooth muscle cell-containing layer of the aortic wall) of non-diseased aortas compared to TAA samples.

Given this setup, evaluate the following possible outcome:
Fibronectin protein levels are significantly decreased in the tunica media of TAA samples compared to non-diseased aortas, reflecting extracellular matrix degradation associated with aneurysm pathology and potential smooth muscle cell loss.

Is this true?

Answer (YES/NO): NO